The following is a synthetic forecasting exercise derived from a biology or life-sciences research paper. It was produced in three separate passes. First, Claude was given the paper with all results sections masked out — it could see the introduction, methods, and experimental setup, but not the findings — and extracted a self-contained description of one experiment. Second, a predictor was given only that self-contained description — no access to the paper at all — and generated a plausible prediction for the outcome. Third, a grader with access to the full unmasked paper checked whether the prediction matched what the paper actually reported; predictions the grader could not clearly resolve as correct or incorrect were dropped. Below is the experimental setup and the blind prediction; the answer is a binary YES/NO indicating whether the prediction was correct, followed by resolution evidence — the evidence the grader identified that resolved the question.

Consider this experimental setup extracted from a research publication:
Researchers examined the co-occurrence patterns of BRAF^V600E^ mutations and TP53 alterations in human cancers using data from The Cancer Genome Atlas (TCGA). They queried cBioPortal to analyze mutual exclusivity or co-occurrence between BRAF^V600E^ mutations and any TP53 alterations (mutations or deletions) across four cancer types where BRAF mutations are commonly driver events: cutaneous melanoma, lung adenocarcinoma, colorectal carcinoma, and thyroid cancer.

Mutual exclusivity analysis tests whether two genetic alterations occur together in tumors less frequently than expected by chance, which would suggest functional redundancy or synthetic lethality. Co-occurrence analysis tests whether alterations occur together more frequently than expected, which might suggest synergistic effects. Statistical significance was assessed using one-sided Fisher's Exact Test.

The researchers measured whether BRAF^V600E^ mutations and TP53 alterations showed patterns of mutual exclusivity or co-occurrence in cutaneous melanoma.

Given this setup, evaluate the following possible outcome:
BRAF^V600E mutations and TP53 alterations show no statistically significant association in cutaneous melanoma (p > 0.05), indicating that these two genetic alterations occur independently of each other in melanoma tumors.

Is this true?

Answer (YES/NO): NO